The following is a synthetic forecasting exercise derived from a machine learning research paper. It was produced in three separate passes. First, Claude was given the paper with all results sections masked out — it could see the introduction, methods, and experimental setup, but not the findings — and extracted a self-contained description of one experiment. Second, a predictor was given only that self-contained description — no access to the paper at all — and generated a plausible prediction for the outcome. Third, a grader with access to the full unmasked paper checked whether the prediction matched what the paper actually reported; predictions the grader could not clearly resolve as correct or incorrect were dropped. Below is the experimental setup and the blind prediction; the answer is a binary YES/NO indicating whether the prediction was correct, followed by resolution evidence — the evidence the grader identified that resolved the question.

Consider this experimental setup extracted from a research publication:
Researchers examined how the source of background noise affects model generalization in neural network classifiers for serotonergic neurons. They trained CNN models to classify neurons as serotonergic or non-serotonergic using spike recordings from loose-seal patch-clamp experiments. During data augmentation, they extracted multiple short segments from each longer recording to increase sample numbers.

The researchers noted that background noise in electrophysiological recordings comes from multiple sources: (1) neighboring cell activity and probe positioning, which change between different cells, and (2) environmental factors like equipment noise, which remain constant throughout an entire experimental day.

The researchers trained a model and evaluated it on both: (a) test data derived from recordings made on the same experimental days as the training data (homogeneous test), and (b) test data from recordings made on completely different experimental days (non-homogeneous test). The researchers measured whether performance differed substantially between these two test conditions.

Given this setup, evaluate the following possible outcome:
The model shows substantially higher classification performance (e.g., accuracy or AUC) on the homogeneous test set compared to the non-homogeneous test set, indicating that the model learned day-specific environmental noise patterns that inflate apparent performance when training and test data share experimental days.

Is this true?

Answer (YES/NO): YES